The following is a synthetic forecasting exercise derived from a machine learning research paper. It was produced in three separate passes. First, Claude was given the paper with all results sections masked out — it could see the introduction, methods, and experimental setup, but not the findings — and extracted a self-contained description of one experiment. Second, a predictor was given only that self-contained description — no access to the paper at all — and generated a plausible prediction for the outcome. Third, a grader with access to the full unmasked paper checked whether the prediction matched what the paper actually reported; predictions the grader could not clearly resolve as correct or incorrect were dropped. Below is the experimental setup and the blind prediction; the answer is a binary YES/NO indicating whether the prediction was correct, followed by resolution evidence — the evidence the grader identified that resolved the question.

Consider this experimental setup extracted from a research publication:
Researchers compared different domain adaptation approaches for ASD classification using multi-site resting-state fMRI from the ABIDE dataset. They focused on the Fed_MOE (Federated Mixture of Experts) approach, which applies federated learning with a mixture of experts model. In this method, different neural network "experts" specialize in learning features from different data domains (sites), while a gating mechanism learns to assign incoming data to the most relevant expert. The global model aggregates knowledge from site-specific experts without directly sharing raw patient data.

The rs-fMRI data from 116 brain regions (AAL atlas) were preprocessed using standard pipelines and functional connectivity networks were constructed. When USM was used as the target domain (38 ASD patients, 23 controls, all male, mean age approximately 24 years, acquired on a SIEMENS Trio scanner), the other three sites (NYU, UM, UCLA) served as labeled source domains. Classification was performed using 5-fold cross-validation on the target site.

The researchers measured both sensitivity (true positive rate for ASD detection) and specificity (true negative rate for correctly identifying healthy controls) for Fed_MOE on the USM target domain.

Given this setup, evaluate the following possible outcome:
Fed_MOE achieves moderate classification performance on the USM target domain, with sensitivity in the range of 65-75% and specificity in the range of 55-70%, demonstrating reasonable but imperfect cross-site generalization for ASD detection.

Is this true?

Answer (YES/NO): NO